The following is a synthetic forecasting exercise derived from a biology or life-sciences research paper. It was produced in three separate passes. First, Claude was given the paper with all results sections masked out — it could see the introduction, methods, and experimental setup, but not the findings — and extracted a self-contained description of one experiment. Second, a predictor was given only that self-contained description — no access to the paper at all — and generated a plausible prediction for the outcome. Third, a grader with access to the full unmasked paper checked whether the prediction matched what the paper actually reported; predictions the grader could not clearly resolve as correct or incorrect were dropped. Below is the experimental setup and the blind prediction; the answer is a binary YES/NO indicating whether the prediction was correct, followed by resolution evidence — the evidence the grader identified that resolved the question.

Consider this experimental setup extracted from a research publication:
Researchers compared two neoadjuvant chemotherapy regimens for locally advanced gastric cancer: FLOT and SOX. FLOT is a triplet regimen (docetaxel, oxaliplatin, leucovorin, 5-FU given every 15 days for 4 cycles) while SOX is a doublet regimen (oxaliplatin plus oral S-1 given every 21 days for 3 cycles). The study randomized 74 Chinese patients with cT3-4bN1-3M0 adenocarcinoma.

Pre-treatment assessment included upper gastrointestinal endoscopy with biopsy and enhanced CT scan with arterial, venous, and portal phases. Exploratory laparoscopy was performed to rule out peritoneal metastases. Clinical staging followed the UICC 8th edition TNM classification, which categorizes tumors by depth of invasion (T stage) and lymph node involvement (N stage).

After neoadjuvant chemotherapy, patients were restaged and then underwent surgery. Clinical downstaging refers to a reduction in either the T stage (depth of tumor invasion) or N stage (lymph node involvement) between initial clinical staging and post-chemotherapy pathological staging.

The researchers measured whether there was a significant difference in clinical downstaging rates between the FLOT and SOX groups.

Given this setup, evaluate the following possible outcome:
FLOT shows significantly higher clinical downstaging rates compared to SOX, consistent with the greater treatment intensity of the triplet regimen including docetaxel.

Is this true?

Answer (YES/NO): NO